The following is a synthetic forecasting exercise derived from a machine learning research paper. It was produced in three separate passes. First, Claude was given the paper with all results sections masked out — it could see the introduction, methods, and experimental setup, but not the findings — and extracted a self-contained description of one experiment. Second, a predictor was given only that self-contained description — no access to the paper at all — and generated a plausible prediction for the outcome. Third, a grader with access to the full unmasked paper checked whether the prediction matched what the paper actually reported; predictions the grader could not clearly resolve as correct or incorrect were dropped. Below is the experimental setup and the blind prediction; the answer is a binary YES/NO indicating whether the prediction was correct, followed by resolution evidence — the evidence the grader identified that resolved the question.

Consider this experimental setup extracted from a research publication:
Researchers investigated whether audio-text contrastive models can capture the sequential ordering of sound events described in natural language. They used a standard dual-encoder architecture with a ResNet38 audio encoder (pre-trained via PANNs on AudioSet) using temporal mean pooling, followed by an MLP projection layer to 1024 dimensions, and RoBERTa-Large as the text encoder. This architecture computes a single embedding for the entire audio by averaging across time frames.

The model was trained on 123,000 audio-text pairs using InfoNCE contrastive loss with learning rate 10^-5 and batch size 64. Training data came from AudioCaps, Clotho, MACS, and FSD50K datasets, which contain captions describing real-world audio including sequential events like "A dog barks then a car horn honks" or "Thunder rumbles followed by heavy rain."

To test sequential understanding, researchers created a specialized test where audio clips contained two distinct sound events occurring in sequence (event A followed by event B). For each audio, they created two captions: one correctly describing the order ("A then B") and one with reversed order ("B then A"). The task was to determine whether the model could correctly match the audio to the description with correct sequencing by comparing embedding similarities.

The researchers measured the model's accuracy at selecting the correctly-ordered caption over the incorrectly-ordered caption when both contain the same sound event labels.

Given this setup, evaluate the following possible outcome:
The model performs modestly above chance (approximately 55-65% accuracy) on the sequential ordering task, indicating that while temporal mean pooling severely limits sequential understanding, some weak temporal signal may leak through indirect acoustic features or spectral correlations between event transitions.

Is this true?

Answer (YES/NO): NO